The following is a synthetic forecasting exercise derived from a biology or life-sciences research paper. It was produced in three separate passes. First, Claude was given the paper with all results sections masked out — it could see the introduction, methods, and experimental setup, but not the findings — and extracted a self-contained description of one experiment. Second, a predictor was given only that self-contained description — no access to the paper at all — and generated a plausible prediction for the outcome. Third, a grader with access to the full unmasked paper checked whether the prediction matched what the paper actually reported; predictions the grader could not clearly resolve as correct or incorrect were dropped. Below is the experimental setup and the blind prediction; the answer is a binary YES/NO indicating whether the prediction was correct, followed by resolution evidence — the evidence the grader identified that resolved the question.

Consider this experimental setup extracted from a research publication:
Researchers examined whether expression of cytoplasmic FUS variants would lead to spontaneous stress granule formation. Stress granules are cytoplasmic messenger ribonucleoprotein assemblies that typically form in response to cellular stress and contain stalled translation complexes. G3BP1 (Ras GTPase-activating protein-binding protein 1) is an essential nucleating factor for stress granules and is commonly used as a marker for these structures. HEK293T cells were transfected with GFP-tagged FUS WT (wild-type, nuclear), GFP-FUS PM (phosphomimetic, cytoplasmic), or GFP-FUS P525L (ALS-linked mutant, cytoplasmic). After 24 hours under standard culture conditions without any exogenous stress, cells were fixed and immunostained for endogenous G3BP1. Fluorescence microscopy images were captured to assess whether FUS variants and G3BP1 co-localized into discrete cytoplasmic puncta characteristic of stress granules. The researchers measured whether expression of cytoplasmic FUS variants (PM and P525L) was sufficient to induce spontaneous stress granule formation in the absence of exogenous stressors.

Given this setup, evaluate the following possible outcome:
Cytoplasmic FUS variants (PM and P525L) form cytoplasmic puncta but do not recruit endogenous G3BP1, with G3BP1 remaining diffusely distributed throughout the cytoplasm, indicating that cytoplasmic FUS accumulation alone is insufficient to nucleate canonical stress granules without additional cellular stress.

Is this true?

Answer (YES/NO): NO